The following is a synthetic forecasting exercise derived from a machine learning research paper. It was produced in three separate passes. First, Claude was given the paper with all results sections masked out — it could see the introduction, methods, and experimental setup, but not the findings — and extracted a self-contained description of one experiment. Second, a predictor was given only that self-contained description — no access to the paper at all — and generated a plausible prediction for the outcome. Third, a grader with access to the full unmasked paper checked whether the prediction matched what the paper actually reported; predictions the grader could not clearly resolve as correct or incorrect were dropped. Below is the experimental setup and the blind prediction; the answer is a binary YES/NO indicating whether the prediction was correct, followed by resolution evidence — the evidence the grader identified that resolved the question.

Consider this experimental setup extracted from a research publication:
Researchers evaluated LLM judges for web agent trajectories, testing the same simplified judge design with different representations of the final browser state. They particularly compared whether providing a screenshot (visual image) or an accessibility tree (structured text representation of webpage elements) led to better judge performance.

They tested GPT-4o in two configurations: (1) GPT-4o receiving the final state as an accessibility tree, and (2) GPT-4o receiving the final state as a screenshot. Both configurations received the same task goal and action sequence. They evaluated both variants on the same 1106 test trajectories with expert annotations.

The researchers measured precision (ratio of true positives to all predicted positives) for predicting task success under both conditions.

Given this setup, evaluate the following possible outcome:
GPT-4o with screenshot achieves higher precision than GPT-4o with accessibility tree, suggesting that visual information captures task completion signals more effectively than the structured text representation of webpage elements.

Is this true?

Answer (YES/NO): NO